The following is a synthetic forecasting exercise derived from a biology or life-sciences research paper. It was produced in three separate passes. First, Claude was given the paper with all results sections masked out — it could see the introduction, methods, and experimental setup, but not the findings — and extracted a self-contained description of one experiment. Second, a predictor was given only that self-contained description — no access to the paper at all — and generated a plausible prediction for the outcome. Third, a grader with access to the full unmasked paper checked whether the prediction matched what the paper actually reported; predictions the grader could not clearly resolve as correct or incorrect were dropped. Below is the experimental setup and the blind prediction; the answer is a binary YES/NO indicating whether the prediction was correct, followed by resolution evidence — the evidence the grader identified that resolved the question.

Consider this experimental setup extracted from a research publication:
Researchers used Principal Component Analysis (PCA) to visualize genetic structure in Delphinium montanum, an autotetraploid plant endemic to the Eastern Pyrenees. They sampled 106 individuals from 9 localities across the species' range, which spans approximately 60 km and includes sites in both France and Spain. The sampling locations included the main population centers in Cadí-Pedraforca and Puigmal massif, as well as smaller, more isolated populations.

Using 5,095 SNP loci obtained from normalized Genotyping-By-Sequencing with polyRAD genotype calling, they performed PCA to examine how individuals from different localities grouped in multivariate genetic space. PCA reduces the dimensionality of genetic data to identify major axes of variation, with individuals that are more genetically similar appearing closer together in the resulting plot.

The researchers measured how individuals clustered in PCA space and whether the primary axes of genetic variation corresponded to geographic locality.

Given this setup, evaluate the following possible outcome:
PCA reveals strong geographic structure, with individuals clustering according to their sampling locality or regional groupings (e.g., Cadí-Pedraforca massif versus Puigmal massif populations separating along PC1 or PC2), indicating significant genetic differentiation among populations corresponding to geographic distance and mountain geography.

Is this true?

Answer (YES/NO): YES